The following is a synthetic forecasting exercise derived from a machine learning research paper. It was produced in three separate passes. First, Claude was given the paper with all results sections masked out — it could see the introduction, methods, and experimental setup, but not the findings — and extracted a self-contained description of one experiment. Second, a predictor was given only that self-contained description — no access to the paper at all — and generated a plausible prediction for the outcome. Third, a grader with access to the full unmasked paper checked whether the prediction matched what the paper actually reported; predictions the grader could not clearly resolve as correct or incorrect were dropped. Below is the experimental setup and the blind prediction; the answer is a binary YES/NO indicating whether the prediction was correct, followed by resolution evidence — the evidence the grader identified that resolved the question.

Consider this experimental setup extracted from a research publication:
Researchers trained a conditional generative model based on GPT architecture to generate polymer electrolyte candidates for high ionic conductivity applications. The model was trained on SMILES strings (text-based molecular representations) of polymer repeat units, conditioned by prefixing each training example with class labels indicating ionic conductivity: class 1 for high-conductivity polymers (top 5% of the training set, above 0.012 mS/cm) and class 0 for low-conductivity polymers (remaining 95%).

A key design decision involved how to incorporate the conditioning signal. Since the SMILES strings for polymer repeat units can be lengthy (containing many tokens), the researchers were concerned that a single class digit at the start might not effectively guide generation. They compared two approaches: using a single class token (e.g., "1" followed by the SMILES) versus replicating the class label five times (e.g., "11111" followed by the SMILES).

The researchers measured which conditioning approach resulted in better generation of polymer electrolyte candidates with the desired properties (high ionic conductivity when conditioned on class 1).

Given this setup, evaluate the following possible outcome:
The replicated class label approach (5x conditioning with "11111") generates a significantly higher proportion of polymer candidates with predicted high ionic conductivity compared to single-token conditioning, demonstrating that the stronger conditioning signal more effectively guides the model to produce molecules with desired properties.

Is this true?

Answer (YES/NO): YES